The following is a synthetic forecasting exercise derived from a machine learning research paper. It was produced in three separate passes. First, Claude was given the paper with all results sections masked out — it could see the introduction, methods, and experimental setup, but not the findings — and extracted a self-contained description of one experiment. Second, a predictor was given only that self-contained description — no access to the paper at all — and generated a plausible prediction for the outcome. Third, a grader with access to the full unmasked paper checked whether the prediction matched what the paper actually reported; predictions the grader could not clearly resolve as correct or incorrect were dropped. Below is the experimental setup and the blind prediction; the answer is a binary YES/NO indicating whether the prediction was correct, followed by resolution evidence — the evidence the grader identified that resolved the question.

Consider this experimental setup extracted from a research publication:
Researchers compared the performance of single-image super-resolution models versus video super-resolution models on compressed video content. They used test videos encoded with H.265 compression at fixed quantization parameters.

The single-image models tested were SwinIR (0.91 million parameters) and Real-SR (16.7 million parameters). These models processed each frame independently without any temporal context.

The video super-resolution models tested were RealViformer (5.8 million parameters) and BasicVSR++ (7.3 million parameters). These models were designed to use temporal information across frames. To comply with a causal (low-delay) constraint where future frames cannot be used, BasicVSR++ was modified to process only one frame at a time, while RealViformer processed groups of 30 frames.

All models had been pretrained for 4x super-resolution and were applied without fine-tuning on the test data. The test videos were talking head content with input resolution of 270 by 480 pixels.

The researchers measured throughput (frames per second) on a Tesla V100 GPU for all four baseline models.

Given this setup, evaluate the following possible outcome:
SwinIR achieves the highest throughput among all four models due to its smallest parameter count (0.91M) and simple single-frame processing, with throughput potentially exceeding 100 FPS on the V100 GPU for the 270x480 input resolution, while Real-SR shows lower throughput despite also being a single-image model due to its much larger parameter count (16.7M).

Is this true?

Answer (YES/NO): NO